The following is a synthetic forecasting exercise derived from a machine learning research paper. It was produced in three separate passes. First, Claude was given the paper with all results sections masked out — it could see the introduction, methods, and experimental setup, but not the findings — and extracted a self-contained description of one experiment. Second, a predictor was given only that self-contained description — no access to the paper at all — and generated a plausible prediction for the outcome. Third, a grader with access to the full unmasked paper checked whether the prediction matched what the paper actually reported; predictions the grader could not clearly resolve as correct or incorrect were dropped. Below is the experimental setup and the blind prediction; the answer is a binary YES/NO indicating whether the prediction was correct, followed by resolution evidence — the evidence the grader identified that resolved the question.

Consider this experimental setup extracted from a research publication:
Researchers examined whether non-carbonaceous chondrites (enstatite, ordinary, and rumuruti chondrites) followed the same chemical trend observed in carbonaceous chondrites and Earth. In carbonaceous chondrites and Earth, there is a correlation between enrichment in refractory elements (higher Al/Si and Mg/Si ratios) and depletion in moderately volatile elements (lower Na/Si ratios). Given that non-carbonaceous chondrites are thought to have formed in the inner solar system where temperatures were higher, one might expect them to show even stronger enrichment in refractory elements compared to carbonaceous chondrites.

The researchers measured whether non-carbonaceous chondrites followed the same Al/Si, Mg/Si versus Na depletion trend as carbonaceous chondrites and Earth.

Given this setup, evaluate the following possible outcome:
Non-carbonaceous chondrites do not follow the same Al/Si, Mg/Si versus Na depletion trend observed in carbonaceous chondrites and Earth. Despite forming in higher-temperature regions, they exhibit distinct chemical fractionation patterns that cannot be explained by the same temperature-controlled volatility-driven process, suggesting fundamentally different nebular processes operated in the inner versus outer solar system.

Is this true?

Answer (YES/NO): YES